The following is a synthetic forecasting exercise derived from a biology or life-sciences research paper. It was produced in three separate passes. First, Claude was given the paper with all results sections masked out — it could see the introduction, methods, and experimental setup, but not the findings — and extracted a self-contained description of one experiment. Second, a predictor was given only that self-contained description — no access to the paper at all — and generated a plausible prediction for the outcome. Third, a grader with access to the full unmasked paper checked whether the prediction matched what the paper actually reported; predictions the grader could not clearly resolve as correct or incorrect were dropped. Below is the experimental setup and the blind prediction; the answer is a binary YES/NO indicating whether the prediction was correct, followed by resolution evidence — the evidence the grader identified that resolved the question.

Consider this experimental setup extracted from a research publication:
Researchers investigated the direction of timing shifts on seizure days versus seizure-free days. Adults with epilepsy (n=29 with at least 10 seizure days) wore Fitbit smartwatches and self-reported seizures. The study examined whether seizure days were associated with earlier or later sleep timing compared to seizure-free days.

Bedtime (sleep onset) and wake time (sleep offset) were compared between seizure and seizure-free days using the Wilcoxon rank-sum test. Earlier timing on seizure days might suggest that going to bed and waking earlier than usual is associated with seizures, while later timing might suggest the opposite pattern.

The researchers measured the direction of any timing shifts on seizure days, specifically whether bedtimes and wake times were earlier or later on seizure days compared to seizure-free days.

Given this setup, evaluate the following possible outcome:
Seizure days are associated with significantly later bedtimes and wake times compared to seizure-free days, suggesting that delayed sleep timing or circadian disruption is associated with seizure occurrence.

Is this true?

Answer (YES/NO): NO